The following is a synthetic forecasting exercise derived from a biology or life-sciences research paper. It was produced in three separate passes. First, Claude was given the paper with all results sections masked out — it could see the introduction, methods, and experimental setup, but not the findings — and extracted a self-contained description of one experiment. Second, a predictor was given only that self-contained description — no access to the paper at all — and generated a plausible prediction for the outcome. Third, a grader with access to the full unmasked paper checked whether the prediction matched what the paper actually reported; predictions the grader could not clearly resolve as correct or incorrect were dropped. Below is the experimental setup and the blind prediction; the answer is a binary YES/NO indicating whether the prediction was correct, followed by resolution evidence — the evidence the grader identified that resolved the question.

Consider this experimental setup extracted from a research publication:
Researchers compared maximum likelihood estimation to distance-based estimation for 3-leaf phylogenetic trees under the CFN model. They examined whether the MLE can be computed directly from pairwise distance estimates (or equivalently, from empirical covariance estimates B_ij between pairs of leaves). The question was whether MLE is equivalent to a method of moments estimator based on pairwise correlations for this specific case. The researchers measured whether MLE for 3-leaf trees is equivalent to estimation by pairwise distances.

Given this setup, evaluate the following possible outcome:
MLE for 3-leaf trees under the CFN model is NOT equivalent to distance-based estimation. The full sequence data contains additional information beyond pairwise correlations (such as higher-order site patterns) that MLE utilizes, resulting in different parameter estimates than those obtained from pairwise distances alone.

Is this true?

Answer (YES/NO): NO